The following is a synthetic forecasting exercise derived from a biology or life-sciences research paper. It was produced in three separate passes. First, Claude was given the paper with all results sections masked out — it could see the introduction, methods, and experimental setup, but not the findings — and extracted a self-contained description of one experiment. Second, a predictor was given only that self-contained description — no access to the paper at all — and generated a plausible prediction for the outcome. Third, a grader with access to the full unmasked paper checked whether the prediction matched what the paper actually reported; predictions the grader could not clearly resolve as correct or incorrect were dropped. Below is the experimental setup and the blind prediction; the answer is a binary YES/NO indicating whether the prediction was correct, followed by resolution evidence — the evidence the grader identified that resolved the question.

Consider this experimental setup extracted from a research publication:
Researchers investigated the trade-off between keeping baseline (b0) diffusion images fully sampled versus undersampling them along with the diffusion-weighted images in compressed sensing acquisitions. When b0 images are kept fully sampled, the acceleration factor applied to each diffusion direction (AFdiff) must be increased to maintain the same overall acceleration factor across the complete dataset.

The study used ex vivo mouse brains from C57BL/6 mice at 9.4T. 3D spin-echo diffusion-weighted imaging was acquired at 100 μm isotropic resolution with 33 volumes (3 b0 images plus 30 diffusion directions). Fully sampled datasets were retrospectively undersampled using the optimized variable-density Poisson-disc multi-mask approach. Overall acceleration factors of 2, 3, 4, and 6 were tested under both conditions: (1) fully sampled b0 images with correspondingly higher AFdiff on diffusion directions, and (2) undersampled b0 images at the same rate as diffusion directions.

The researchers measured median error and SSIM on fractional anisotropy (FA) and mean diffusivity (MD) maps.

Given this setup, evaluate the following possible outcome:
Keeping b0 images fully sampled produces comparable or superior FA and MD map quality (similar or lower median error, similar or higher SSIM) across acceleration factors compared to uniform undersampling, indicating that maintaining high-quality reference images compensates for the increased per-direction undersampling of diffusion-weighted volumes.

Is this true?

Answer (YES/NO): YES